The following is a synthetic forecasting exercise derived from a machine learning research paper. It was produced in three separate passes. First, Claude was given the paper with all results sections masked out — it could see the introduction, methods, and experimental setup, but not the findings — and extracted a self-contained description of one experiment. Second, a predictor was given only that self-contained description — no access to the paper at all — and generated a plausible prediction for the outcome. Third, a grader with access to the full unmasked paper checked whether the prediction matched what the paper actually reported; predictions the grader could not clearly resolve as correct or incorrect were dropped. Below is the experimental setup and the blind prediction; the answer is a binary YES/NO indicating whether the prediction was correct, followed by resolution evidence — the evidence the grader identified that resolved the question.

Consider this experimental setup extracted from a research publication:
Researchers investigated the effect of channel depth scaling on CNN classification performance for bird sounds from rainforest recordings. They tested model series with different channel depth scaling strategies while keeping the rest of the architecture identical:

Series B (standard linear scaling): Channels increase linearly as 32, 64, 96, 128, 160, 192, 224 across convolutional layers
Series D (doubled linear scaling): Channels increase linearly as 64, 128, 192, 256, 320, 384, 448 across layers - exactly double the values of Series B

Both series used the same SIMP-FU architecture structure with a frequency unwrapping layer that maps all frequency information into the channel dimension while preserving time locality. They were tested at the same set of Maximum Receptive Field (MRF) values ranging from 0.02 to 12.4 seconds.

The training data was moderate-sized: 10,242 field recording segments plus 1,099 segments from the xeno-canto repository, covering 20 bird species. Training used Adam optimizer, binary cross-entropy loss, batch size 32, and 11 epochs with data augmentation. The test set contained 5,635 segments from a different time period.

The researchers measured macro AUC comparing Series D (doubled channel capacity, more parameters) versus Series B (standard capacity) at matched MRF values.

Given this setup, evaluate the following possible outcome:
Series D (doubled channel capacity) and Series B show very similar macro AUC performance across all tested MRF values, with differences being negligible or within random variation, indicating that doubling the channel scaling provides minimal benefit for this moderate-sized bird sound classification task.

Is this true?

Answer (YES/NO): NO